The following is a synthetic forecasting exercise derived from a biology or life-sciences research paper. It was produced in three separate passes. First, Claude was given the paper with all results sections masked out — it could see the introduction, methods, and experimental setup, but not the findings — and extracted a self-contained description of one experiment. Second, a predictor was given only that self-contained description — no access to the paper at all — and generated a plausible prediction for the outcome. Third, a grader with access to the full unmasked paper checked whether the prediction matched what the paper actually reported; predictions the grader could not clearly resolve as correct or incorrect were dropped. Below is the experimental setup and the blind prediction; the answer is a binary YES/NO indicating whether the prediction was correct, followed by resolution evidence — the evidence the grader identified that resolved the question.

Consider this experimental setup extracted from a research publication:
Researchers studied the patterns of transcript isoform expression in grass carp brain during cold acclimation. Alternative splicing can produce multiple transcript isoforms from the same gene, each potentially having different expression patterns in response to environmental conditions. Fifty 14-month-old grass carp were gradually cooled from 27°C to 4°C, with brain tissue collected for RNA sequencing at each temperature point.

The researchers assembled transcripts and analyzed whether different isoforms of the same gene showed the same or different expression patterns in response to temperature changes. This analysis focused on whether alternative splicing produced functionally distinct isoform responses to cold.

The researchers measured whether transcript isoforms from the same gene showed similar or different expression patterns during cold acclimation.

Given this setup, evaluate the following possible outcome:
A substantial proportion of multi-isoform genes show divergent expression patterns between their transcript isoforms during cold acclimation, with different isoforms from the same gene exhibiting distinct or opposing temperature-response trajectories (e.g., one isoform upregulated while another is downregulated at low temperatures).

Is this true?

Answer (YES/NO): YES